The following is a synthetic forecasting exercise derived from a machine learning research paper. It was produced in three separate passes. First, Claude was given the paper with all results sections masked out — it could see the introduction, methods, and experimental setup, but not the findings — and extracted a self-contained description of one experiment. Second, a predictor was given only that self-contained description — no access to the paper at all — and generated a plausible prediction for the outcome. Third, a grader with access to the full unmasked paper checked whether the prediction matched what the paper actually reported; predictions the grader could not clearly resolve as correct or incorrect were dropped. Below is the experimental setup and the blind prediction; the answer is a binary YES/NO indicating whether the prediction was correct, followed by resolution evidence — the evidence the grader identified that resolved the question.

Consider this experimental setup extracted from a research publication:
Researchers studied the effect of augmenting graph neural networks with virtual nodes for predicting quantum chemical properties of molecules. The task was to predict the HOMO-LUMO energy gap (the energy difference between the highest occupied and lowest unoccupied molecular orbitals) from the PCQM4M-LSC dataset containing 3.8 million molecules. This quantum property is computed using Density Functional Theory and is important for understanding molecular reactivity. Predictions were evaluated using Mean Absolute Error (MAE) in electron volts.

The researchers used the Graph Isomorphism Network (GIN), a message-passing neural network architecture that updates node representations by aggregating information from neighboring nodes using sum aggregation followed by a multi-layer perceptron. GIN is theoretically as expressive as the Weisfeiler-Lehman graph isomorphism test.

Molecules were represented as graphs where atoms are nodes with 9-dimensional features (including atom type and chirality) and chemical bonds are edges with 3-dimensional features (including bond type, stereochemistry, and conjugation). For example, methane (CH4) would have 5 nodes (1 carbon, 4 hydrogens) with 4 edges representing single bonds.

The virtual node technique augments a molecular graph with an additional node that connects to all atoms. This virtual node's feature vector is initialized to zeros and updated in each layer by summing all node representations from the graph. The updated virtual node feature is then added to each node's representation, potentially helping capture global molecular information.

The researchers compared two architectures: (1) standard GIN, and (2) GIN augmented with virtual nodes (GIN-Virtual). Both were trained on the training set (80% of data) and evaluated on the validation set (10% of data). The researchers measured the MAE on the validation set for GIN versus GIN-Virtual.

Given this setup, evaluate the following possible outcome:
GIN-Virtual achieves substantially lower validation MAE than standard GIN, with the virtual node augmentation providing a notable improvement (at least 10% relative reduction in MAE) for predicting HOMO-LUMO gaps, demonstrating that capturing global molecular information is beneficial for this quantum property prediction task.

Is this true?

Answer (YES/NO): NO